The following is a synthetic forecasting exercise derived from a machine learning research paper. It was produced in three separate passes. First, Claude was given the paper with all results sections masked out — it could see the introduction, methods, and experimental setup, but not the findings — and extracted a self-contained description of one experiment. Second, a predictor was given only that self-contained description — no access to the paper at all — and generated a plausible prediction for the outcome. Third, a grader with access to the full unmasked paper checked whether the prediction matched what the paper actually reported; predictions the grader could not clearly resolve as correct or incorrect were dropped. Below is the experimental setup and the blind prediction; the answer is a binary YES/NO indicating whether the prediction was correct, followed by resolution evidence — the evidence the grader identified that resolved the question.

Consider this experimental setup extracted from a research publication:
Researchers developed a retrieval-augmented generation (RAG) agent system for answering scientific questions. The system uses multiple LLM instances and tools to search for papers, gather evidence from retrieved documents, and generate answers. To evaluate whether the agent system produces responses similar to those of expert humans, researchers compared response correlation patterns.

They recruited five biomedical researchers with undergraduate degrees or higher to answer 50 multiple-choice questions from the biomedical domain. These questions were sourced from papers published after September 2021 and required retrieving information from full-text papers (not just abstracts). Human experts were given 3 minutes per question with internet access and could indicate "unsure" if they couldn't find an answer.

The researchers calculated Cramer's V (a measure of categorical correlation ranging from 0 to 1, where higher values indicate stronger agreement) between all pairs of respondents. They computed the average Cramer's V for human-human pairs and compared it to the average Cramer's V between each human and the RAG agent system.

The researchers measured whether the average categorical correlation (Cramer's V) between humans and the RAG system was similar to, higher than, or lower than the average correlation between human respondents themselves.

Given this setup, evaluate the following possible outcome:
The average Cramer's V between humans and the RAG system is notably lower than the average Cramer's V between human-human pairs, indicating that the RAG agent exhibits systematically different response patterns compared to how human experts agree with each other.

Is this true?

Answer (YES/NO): NO